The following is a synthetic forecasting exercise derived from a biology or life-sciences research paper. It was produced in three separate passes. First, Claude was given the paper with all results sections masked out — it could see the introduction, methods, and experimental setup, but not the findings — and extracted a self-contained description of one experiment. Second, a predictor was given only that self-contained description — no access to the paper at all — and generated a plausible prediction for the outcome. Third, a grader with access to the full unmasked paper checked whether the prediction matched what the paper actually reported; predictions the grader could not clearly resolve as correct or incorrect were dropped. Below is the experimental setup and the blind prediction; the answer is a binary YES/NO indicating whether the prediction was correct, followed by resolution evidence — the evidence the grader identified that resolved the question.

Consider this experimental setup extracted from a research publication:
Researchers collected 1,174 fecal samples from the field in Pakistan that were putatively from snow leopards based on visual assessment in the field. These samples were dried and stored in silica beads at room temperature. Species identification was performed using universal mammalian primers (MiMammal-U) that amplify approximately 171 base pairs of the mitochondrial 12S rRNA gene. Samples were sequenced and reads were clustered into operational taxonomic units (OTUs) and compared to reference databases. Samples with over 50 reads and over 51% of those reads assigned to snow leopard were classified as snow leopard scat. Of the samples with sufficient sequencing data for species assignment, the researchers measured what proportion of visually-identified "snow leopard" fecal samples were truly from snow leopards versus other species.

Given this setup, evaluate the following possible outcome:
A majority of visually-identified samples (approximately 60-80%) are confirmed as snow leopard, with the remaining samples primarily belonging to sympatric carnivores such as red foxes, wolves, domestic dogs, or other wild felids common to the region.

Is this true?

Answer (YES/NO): NO